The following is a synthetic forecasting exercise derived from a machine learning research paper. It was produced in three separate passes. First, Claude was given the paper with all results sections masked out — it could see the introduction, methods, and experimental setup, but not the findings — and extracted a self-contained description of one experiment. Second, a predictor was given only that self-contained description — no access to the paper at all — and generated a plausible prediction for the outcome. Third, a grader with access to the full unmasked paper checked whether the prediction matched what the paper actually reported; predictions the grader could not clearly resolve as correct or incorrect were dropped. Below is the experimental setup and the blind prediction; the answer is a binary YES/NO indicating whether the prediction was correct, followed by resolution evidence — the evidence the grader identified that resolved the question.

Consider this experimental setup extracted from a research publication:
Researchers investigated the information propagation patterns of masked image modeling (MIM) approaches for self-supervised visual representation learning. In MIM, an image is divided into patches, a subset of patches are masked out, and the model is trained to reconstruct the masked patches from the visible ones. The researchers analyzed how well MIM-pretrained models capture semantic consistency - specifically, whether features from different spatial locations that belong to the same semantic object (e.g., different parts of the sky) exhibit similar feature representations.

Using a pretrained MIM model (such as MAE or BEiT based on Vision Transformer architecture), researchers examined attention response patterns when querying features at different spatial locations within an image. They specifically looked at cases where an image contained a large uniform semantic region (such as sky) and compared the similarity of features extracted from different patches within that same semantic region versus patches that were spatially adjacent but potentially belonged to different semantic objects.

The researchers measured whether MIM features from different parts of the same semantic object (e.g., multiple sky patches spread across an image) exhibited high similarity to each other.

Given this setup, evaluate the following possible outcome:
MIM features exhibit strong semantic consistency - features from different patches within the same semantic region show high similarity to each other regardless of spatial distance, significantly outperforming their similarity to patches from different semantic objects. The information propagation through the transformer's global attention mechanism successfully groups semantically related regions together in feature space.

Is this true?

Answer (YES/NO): NO